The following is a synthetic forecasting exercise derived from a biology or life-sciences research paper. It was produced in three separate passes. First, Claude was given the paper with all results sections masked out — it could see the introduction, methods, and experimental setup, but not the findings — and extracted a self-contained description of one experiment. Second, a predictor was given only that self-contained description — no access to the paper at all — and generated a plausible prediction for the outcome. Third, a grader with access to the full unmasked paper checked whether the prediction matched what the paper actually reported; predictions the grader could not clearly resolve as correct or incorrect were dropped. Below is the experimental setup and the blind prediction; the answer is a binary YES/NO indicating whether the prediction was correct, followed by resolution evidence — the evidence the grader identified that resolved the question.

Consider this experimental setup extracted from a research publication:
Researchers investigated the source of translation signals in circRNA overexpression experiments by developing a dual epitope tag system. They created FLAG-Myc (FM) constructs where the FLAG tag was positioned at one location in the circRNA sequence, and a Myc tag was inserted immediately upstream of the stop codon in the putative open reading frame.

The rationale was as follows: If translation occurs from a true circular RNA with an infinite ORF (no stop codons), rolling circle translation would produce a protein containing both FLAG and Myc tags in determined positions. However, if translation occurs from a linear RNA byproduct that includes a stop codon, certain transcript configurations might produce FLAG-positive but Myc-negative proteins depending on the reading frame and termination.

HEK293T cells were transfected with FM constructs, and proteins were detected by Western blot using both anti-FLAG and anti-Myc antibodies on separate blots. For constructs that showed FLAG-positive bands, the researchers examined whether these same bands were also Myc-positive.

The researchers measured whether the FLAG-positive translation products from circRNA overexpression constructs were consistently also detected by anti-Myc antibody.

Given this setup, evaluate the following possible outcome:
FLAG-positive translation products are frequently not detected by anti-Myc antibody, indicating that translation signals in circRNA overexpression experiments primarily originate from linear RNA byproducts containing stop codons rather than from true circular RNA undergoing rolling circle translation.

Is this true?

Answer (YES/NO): NO